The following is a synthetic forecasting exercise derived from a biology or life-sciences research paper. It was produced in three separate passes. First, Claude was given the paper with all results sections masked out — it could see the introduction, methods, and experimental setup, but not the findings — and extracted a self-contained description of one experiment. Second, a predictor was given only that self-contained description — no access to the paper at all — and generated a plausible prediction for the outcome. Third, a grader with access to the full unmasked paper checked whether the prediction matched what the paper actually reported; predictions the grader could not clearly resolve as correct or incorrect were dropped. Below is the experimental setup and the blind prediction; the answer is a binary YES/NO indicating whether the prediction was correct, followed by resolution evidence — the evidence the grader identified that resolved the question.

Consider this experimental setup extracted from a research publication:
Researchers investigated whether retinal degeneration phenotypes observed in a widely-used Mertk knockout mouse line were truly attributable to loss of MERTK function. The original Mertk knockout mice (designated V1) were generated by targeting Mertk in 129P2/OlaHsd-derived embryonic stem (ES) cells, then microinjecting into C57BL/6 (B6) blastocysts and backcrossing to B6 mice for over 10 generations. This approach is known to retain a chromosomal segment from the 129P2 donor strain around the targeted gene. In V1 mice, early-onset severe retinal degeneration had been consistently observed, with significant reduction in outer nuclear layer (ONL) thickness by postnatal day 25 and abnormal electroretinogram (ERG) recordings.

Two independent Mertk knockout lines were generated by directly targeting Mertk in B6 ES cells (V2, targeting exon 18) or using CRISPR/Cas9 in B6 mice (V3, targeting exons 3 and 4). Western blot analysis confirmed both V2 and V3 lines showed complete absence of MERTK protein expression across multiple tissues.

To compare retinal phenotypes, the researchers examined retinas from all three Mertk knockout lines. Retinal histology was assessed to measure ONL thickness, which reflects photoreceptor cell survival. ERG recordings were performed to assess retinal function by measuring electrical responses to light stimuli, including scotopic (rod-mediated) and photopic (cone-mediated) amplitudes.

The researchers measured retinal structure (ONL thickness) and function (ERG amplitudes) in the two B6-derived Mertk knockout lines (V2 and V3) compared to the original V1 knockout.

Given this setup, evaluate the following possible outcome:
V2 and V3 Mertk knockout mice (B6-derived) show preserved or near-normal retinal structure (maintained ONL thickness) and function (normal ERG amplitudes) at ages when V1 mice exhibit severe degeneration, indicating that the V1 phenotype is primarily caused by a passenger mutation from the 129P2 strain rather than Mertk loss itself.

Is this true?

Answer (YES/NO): YES